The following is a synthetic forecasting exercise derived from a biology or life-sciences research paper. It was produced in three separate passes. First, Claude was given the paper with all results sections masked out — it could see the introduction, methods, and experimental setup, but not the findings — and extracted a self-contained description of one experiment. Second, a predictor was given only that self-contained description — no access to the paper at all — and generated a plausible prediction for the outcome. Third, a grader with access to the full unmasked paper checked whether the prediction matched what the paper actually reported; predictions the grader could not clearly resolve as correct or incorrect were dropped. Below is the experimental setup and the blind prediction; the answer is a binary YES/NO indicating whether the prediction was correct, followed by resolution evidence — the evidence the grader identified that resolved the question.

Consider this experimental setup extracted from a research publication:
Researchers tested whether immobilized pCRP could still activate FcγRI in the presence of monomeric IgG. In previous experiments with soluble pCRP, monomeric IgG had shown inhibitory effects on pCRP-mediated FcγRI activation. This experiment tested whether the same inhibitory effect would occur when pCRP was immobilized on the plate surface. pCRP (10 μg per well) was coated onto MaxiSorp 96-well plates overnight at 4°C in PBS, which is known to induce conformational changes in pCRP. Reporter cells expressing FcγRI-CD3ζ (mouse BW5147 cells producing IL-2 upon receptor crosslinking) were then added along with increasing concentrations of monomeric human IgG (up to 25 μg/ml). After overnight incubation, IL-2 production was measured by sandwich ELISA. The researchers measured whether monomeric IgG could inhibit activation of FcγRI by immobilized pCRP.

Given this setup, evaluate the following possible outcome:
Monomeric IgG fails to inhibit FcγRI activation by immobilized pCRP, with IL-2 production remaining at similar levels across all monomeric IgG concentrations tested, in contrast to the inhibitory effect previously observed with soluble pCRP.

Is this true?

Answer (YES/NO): YES